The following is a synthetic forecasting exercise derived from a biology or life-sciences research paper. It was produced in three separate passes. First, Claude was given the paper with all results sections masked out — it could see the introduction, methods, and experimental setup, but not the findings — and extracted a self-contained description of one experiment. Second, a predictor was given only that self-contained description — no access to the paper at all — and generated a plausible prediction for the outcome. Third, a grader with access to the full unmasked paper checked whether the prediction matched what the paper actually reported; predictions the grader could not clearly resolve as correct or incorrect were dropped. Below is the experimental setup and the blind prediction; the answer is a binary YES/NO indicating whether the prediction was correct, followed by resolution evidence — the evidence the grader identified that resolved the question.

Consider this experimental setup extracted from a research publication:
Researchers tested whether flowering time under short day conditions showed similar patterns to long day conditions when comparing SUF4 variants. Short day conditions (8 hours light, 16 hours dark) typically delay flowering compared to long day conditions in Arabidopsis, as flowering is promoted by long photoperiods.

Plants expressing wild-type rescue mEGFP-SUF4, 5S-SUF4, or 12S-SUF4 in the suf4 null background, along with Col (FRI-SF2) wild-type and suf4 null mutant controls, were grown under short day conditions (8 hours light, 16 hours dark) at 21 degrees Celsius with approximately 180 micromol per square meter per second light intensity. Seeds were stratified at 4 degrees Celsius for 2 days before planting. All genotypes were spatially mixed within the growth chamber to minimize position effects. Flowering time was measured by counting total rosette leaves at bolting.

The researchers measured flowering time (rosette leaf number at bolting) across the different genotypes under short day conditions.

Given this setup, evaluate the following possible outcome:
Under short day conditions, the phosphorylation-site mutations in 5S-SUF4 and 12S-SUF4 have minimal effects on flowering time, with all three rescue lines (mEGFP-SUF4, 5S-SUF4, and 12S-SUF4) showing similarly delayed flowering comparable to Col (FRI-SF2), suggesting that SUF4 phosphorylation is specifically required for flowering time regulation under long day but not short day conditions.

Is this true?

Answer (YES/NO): NO